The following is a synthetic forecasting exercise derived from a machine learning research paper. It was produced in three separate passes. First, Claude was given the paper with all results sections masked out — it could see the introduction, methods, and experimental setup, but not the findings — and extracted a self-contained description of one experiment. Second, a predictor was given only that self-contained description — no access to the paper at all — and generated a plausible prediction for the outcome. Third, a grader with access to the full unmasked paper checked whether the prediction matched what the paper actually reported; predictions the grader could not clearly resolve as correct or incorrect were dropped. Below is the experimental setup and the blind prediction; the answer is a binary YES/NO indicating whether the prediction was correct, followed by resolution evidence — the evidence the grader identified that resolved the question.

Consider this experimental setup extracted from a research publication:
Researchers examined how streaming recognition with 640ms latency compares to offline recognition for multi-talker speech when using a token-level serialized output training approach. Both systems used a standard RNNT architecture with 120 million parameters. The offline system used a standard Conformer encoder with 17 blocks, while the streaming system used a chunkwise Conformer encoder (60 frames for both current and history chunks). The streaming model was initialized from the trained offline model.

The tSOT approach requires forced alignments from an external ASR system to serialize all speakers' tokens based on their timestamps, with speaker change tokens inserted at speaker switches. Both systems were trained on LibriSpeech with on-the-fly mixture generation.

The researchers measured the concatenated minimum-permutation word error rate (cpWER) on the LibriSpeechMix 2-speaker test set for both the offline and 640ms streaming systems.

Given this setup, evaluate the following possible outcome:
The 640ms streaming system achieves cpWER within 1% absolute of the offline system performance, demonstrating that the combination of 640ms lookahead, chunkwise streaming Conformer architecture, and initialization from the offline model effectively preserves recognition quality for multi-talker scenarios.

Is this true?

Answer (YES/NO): NO